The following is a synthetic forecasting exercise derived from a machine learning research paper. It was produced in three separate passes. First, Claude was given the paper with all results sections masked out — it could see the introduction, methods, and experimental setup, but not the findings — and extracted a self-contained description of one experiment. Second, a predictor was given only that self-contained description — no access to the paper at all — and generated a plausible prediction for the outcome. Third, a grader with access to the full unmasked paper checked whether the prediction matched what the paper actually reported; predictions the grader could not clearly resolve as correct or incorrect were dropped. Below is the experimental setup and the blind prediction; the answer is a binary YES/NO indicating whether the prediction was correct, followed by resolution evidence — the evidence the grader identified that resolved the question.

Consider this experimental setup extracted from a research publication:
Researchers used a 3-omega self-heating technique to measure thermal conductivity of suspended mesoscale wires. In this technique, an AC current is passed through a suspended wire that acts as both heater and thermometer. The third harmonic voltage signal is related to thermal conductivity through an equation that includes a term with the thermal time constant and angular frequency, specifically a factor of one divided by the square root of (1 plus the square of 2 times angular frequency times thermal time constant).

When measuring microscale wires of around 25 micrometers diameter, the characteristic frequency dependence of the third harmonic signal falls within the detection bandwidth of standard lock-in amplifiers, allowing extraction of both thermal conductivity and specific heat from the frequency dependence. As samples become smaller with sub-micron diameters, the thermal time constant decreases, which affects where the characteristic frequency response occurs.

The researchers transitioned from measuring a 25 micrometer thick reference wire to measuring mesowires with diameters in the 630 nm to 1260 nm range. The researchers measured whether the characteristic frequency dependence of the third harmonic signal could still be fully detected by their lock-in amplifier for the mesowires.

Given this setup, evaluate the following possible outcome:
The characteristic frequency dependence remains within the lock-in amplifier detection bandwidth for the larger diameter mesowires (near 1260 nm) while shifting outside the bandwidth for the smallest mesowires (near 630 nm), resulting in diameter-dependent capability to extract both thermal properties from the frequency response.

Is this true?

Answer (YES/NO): NO